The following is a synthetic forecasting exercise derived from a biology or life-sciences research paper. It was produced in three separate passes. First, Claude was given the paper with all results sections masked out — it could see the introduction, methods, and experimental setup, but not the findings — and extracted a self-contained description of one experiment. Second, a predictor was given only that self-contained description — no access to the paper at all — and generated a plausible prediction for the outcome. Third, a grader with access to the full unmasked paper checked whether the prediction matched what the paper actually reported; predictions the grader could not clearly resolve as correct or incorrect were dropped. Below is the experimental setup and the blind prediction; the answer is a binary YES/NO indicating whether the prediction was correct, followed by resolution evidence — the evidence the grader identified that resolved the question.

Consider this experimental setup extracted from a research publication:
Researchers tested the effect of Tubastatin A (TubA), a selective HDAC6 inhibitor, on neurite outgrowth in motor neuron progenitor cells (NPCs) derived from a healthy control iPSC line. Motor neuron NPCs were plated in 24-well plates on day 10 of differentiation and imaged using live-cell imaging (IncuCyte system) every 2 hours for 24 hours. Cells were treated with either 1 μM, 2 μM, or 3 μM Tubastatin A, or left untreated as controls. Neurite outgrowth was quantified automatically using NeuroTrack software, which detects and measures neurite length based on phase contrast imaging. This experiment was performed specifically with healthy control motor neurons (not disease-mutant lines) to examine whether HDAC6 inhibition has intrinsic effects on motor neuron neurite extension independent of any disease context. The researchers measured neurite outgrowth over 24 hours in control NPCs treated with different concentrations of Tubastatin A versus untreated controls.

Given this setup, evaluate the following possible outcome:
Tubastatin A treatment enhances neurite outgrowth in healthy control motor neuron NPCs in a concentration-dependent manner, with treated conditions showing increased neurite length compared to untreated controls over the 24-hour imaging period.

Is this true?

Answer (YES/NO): NO